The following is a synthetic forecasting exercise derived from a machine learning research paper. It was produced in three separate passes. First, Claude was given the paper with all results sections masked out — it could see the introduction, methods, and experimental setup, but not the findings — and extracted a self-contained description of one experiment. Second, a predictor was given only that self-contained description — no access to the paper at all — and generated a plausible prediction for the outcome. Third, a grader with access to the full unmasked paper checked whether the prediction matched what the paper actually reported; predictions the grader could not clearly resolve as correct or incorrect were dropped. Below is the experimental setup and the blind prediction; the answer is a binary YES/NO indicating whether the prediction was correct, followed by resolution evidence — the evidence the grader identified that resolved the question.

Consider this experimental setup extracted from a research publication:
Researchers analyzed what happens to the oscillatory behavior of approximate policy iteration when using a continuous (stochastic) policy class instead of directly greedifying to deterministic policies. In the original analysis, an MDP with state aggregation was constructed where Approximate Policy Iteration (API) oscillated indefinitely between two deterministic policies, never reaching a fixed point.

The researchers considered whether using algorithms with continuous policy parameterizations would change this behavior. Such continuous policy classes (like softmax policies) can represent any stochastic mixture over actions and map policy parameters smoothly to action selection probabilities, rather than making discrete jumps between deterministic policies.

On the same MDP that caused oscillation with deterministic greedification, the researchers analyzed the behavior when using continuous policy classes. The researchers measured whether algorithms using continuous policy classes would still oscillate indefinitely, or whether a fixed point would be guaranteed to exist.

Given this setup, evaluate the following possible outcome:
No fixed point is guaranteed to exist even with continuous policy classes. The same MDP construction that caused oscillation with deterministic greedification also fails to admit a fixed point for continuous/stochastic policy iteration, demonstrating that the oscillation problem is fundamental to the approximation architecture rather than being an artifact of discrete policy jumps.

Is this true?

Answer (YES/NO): NO